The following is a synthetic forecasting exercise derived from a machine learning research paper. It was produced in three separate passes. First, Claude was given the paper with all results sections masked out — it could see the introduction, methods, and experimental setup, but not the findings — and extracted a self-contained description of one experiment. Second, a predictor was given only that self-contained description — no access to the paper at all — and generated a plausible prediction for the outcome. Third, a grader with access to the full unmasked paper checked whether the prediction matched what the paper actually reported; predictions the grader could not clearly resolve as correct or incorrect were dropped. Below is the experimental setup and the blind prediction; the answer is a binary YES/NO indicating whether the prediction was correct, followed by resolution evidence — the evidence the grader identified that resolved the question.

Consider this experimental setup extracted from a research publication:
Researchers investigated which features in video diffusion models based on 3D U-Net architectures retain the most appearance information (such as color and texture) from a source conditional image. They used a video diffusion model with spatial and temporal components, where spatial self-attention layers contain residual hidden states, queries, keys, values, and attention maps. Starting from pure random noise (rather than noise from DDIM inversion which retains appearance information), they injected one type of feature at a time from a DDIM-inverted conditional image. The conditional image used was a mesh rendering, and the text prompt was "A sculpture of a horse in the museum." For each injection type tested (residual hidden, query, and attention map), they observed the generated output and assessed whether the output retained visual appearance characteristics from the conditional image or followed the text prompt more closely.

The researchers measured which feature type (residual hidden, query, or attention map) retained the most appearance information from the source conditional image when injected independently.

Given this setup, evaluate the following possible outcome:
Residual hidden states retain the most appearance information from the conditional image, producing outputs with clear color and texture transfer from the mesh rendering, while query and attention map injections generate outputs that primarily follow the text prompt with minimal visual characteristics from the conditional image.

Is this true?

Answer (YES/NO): YES